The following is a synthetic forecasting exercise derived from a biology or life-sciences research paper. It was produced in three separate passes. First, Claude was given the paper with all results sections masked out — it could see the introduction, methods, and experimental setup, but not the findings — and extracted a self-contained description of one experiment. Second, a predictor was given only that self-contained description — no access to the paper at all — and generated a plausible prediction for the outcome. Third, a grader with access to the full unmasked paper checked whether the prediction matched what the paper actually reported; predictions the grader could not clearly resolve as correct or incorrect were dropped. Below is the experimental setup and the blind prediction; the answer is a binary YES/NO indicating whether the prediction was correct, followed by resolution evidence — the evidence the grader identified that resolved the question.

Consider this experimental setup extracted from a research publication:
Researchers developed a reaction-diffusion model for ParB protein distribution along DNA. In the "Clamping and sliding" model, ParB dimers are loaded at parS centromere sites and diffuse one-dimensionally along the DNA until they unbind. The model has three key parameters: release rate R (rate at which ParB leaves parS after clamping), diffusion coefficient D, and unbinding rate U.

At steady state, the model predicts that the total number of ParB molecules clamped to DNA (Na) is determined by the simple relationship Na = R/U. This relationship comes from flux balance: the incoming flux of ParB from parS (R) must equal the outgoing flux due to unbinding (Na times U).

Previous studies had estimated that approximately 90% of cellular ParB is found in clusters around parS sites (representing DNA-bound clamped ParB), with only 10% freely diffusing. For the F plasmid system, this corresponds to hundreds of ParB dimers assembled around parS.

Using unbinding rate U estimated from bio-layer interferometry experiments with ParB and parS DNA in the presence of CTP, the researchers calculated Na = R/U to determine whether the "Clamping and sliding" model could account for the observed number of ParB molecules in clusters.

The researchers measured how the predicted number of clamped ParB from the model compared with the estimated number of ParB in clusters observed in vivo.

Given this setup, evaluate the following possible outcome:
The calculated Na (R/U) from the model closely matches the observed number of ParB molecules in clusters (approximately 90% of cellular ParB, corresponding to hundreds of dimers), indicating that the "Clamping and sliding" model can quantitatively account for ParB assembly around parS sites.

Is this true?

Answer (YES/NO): NO